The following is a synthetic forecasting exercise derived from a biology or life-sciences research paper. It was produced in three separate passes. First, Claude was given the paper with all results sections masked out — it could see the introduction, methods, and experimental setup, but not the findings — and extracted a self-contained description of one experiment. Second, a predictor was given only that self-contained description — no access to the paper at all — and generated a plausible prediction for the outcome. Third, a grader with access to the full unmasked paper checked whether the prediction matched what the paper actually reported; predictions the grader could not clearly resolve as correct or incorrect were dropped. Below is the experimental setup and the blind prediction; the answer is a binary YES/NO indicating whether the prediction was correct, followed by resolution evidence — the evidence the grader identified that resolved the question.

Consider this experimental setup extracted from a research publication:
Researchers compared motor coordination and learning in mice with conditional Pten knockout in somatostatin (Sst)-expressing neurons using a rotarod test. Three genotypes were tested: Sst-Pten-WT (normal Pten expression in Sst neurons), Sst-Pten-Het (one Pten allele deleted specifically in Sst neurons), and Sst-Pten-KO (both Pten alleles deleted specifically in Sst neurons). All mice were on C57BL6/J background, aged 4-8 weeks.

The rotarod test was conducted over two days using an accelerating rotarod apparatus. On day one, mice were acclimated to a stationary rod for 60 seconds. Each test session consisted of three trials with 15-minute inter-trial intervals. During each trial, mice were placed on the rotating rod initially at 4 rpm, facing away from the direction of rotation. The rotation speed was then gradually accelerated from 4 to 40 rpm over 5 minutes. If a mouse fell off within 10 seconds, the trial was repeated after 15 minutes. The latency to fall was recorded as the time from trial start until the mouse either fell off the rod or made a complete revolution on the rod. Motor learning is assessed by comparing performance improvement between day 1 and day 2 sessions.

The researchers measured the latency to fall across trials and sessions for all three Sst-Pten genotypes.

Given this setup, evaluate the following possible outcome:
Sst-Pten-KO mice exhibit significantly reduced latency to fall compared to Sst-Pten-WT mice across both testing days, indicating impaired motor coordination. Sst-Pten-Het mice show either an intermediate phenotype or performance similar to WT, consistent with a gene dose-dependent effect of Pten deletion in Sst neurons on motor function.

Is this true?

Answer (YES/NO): YES